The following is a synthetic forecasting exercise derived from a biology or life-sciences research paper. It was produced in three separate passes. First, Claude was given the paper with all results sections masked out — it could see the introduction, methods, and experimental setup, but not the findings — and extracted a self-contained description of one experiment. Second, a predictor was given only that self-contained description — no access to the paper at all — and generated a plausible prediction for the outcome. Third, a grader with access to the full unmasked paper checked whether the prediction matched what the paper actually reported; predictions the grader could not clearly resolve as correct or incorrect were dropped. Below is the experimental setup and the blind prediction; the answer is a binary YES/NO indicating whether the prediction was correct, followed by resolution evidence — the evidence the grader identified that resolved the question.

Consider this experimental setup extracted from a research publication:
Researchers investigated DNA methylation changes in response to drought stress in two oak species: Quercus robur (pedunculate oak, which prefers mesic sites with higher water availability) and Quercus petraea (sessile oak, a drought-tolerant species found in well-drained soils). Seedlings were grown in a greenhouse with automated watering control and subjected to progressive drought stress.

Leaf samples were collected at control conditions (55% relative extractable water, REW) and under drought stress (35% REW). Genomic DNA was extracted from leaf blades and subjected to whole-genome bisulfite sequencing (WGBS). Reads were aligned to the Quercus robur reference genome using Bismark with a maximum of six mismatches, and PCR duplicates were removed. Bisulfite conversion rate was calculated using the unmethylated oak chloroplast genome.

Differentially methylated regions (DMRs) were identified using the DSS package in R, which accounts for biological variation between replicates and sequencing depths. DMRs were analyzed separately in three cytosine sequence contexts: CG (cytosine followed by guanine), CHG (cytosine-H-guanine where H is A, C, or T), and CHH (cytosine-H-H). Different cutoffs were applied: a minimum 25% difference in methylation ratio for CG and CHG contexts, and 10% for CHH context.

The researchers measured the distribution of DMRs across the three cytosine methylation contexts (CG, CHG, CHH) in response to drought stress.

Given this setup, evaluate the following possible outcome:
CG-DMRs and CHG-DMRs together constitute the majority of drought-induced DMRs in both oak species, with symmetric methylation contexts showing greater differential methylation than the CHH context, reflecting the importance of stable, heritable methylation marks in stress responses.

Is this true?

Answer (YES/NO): NO